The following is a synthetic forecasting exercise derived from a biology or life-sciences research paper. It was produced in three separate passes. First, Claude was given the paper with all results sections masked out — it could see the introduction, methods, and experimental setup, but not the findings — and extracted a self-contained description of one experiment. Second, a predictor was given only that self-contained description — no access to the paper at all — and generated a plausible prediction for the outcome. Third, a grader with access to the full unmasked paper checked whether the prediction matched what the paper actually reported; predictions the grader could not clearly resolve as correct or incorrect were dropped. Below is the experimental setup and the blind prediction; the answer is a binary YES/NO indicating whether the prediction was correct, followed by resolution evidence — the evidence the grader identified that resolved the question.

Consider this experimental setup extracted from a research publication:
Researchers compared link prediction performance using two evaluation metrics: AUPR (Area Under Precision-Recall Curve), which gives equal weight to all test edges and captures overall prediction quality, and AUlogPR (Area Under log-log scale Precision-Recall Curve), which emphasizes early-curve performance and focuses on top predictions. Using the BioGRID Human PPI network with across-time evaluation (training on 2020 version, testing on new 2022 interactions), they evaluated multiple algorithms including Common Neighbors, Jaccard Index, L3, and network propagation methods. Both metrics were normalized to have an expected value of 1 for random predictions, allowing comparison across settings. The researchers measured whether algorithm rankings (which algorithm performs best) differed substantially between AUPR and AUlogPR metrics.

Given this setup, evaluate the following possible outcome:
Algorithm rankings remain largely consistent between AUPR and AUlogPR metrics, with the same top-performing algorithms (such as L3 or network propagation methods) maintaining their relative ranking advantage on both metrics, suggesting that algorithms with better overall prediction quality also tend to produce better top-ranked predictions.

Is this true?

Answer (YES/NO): NO